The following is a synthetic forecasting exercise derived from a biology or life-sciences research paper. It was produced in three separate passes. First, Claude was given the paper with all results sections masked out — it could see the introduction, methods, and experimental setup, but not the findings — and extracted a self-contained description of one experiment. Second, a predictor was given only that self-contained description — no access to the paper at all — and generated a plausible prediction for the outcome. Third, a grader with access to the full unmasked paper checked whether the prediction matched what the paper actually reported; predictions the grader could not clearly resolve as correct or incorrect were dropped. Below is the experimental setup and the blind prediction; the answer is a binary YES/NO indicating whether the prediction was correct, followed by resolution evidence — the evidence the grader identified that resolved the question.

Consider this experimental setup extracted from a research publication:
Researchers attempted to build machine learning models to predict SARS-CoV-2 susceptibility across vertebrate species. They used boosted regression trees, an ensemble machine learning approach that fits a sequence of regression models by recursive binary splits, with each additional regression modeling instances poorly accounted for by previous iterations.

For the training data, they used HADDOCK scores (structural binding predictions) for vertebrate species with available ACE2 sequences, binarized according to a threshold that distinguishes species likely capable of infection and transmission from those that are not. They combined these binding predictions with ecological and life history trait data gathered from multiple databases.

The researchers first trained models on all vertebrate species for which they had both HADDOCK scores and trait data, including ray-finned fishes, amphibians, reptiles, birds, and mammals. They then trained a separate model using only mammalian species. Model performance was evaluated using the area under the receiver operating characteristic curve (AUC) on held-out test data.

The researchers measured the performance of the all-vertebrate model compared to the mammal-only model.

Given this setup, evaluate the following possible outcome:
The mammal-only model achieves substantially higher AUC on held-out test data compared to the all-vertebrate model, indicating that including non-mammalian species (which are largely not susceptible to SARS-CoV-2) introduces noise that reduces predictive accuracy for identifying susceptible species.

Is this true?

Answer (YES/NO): NO